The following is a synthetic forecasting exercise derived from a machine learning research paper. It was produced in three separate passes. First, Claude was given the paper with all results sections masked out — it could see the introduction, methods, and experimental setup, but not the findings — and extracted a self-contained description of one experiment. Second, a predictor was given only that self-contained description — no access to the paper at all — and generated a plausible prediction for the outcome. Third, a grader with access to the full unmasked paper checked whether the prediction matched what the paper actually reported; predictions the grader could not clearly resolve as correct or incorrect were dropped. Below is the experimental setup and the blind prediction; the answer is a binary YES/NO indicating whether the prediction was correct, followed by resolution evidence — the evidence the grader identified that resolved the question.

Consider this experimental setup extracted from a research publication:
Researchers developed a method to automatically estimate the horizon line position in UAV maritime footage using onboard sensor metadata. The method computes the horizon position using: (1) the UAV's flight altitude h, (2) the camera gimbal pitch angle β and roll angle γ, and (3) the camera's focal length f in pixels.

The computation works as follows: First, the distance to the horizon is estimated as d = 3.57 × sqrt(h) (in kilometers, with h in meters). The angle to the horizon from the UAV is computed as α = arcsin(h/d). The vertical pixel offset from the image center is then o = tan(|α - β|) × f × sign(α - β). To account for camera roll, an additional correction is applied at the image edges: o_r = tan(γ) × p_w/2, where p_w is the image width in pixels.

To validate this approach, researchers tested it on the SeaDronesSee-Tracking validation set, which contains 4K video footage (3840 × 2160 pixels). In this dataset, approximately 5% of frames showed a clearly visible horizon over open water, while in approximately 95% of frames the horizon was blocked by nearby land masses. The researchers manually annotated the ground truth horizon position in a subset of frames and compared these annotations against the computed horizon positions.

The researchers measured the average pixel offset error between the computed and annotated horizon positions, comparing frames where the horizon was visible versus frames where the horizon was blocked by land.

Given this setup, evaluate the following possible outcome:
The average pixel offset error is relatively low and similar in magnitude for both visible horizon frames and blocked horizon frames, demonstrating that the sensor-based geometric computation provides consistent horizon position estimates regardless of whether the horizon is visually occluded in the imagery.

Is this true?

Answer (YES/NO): NO